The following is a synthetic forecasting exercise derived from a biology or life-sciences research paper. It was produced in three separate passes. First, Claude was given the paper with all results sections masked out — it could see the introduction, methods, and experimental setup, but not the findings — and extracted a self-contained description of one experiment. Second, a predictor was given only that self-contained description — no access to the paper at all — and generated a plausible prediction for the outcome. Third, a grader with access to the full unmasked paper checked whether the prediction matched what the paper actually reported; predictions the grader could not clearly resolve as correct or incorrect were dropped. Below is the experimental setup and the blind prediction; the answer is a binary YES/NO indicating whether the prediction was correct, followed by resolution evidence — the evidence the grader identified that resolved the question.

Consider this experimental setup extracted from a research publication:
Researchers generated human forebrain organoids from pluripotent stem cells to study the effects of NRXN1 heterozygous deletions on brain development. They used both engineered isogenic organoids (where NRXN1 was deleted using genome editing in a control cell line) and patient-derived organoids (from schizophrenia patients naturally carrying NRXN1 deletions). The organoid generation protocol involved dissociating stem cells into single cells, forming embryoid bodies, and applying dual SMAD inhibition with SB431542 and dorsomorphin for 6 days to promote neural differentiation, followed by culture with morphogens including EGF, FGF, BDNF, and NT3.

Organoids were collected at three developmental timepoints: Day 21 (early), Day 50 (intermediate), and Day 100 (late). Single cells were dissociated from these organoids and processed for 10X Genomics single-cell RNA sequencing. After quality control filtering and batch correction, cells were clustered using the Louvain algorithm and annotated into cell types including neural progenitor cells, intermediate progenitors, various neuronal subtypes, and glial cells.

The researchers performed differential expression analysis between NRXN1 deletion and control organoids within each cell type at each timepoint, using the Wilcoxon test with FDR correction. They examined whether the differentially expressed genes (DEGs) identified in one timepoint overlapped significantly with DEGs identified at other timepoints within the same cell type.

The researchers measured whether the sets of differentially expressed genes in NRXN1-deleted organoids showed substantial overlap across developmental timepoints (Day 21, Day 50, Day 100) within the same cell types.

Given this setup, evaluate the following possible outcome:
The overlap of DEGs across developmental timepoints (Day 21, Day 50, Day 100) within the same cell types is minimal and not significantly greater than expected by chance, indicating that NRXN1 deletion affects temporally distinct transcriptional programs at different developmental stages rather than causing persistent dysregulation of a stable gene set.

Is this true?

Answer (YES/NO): NO